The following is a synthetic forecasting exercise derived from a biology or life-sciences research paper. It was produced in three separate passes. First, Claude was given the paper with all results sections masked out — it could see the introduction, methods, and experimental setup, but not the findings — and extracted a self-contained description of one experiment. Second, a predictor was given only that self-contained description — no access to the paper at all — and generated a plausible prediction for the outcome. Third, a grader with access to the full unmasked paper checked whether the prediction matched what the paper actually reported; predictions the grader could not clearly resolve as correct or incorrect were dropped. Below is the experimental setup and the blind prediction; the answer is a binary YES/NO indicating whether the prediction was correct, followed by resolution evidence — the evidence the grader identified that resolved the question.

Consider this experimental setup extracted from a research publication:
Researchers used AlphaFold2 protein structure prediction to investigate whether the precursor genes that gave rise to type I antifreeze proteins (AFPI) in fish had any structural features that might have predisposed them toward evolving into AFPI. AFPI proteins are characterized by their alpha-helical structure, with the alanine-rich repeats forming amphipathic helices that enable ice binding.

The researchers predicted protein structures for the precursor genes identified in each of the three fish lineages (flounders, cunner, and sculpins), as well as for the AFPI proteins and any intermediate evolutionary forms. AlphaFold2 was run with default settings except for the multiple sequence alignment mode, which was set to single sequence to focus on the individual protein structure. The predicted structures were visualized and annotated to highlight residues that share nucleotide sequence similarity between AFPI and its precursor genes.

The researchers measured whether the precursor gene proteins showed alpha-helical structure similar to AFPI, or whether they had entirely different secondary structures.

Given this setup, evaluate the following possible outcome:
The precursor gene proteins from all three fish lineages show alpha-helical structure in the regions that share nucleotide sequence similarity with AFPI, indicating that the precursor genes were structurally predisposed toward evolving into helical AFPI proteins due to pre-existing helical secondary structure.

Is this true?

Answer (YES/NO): YES